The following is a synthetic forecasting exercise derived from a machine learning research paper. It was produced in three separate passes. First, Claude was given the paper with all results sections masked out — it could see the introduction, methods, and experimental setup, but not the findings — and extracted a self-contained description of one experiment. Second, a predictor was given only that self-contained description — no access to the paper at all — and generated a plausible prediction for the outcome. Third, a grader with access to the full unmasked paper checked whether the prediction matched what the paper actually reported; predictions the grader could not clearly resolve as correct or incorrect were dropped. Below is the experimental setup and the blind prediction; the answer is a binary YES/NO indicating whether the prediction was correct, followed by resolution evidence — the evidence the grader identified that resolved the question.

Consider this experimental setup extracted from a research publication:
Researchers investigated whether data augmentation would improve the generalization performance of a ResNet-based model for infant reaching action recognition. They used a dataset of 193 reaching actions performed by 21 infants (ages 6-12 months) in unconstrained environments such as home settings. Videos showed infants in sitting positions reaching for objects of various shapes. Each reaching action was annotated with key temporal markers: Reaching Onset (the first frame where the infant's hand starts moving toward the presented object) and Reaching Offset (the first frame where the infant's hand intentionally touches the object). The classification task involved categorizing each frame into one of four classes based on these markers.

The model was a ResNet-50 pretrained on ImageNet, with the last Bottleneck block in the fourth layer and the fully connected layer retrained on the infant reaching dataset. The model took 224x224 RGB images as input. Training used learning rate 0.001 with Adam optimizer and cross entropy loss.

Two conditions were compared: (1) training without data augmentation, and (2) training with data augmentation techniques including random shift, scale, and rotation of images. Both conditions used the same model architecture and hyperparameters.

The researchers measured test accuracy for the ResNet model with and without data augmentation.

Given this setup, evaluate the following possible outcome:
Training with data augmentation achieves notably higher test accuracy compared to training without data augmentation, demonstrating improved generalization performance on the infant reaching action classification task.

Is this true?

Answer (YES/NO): NO